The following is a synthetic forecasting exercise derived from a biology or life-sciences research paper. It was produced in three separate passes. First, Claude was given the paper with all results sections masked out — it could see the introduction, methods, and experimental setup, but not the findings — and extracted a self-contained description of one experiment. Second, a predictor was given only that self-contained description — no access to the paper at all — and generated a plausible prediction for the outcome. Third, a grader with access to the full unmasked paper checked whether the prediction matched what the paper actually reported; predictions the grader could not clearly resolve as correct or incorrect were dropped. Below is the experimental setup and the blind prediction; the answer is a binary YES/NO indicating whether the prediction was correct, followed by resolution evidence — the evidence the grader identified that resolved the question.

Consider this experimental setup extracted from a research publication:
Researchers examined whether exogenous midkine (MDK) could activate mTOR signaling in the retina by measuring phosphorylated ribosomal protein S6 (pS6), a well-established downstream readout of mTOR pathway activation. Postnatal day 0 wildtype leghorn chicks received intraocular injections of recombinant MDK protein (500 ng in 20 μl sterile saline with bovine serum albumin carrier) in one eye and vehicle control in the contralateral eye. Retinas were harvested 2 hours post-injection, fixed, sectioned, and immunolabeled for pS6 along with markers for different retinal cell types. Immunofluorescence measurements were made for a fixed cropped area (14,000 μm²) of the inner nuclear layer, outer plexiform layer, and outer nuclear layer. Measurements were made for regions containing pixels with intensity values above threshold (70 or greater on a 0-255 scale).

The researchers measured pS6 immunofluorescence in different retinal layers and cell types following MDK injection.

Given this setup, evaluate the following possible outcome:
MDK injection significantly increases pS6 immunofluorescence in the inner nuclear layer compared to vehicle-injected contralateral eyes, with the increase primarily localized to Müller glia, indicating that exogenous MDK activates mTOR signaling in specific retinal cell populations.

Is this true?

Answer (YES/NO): YES